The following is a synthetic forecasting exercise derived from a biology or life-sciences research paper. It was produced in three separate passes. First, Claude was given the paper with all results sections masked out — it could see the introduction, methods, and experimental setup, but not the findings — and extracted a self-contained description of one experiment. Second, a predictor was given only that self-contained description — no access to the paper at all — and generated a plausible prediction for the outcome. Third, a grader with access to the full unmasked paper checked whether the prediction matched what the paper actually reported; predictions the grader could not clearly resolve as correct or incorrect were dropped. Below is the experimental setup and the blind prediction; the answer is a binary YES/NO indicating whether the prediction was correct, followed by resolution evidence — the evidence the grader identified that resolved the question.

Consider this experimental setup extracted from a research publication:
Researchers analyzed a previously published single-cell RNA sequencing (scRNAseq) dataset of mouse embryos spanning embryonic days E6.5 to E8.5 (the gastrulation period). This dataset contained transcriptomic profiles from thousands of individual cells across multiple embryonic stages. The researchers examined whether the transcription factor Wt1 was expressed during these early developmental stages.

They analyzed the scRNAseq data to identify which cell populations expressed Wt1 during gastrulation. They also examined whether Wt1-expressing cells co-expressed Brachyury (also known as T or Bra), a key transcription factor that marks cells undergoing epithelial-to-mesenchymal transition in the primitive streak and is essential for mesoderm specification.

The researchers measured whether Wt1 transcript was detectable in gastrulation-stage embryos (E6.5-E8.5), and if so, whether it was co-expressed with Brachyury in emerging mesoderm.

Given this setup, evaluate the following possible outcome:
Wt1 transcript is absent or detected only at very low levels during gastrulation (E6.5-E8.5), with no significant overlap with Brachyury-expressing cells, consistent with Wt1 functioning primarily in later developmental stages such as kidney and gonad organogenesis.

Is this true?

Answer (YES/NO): NO